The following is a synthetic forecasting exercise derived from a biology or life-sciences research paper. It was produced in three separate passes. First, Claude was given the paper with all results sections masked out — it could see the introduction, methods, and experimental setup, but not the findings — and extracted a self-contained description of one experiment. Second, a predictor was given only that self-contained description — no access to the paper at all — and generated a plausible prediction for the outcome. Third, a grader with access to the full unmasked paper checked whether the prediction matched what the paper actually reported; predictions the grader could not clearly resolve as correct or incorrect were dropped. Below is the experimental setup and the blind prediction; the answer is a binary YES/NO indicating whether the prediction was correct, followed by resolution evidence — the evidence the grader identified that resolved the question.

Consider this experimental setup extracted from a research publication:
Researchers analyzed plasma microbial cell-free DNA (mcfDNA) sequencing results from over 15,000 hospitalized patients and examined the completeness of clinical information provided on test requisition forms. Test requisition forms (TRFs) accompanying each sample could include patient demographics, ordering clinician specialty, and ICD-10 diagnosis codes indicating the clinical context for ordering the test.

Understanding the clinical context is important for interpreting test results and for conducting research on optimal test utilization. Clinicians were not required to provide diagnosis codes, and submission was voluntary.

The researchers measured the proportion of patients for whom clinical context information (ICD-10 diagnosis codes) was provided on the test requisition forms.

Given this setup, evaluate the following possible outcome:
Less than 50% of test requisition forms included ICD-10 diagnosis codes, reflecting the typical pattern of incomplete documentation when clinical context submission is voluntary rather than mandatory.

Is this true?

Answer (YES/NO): YES